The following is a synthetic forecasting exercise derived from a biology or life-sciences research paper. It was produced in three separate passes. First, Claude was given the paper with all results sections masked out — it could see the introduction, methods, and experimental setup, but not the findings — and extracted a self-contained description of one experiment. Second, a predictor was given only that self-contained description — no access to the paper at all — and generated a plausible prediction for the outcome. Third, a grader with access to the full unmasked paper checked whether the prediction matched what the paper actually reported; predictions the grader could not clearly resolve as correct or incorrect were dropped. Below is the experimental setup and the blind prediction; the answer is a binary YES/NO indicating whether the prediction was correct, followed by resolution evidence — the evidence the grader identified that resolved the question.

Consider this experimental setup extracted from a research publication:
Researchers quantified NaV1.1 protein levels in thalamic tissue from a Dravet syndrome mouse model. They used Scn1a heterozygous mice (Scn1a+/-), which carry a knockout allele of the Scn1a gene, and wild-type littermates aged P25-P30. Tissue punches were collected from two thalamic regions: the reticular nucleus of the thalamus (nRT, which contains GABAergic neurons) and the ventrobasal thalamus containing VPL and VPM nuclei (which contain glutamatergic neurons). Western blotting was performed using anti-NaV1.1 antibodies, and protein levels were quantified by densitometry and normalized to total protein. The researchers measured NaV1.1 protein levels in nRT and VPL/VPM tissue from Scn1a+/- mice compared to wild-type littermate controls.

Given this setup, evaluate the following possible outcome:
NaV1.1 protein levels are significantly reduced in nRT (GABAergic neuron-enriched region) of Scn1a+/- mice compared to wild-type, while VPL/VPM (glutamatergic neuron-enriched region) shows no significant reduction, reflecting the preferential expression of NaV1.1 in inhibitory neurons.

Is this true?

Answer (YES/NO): NO